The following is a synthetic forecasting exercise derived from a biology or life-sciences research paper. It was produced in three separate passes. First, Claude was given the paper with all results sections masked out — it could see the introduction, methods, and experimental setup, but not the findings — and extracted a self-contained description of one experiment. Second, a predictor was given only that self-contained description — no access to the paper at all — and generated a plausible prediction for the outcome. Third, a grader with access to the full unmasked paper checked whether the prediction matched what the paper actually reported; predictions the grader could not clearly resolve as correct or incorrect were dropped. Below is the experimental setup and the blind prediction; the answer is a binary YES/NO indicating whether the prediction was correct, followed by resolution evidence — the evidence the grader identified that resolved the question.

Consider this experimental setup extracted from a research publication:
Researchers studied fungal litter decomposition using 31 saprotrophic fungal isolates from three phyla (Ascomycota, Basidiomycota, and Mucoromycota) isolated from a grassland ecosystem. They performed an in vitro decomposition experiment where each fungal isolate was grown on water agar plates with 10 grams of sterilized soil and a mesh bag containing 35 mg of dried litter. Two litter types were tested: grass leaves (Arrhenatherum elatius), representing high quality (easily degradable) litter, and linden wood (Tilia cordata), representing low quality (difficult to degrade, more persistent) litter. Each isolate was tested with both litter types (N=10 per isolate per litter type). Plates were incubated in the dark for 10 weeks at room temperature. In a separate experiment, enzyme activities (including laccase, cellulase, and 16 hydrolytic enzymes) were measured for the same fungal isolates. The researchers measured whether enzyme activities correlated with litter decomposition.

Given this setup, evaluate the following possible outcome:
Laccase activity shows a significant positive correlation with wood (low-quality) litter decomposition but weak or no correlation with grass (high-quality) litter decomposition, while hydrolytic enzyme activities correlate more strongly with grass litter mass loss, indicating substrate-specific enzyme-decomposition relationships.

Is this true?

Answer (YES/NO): NO